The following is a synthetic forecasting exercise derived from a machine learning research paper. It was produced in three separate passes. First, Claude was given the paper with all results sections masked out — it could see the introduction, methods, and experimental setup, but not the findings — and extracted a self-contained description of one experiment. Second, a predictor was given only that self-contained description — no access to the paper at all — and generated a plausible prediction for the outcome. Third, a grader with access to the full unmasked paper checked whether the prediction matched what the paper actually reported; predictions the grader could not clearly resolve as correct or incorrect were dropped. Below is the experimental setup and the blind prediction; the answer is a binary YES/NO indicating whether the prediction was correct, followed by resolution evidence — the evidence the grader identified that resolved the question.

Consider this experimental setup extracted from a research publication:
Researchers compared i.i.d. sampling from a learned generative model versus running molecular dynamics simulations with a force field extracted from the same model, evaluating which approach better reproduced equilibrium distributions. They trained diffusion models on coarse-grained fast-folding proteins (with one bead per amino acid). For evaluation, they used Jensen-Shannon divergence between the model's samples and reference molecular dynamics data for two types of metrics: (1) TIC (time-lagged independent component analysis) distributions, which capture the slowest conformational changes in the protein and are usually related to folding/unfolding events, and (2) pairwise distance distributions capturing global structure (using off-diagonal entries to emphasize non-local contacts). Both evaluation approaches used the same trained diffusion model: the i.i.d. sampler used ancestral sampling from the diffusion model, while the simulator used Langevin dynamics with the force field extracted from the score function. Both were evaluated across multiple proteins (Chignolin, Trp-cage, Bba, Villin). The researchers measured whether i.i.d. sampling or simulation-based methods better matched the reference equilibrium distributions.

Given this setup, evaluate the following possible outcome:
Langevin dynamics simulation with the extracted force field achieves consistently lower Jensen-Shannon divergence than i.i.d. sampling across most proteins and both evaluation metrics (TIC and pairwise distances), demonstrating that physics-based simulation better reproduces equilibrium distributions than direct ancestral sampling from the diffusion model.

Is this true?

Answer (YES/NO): NO